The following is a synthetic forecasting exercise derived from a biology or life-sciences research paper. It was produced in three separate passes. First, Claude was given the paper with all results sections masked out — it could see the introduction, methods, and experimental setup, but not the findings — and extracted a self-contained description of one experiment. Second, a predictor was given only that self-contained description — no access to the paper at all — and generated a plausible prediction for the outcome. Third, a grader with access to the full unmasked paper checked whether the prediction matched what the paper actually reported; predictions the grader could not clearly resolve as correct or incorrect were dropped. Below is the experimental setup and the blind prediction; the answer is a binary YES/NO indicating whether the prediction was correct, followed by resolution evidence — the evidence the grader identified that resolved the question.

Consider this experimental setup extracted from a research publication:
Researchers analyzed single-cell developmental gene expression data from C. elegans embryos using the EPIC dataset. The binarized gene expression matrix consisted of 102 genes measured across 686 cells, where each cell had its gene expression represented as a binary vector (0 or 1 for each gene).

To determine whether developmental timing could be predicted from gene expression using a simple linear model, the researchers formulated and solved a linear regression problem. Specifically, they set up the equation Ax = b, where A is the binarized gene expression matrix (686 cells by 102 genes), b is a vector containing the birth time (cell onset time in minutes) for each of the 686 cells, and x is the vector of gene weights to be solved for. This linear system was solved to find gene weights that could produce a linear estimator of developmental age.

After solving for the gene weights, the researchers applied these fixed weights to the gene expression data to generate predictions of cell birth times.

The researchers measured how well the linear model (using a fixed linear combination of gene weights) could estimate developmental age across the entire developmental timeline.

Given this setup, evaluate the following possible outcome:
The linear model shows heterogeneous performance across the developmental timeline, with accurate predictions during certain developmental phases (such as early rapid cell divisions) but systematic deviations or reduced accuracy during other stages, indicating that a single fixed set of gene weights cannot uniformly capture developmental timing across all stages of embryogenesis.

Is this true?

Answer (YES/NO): NO